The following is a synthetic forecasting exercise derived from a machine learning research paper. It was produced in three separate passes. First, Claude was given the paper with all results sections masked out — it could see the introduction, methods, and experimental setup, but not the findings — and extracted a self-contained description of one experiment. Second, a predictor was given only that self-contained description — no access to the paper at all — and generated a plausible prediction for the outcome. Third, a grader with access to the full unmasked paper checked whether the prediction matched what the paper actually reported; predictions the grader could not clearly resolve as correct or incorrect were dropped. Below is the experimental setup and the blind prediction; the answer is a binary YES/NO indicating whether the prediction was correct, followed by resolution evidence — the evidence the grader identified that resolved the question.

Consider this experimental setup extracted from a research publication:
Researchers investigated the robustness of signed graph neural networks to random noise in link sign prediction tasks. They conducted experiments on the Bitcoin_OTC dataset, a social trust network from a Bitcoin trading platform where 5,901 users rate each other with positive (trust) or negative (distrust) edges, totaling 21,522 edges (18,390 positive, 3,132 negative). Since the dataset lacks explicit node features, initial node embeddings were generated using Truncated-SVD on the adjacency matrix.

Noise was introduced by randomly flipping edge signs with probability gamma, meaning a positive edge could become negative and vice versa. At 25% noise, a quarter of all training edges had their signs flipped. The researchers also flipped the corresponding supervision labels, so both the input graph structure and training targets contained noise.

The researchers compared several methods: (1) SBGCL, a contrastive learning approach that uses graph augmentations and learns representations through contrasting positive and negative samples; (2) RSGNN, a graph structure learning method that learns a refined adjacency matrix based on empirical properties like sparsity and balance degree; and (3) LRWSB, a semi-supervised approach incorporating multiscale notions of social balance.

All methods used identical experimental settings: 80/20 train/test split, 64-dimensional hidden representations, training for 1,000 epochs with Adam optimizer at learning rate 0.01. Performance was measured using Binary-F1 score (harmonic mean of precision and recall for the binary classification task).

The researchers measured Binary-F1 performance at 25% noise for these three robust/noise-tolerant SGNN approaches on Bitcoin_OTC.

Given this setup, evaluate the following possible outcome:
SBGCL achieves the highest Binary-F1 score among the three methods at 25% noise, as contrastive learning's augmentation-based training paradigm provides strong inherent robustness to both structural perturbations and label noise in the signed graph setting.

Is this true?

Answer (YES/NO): NO